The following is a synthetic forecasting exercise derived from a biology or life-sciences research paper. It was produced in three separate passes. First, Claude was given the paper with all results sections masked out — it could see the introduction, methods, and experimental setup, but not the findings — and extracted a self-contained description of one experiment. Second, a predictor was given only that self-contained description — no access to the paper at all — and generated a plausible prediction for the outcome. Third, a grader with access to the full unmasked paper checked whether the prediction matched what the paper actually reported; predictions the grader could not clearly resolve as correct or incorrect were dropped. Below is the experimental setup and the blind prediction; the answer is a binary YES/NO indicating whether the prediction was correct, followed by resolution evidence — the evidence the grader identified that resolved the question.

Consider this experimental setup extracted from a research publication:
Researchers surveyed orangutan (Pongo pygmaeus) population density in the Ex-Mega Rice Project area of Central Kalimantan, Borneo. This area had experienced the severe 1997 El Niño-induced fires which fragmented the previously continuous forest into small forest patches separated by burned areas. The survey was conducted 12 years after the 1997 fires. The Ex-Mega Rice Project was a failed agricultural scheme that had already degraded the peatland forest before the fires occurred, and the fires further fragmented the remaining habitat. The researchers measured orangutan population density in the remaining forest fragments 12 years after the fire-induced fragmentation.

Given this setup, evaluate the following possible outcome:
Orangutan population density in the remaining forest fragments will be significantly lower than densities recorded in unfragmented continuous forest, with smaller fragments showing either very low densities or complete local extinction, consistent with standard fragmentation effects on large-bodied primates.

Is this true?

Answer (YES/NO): NO